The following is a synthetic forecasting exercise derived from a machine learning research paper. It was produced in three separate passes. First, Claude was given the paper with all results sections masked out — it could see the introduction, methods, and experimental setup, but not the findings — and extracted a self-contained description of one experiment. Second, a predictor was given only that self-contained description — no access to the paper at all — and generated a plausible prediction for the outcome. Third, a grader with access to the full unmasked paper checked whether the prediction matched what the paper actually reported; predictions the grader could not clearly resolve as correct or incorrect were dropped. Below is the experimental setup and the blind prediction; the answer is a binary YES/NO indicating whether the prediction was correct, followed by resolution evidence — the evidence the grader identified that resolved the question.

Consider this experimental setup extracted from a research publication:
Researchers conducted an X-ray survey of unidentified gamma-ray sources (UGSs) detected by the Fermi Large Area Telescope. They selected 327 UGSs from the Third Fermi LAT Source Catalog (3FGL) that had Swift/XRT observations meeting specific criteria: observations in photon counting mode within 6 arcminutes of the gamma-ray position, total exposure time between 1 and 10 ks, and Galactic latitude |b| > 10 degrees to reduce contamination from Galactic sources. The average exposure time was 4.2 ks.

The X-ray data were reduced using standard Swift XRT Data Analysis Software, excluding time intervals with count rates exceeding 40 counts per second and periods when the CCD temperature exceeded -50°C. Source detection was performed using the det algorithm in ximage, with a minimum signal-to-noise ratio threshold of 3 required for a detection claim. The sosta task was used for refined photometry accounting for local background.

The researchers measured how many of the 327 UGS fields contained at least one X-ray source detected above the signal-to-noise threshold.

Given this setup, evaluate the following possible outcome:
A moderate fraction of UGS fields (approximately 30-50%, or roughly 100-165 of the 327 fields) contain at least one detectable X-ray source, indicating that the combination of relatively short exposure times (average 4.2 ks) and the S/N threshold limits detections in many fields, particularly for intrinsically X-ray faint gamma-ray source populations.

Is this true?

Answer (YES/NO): NO